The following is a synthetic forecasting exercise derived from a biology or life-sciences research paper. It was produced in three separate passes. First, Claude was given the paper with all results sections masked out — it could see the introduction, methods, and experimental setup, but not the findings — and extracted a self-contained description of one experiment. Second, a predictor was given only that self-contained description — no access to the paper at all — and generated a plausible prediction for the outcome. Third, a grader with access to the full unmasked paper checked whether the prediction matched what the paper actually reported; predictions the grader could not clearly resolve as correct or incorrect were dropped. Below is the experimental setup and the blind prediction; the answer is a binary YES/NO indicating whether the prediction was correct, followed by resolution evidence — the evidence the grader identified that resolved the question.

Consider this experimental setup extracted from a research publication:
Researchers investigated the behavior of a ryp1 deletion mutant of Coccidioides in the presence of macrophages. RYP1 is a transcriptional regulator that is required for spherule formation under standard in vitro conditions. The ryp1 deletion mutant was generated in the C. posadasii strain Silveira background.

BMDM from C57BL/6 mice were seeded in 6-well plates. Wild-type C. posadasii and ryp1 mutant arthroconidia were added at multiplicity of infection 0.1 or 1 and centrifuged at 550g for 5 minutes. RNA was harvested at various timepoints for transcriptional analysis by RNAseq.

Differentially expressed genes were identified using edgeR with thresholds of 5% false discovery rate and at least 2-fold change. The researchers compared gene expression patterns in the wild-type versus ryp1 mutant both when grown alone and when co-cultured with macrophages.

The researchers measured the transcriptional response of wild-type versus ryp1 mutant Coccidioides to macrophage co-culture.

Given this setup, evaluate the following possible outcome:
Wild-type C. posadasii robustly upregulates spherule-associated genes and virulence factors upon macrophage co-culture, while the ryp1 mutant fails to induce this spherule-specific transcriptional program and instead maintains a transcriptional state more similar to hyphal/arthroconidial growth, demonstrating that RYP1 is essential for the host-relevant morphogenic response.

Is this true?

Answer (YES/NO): YES